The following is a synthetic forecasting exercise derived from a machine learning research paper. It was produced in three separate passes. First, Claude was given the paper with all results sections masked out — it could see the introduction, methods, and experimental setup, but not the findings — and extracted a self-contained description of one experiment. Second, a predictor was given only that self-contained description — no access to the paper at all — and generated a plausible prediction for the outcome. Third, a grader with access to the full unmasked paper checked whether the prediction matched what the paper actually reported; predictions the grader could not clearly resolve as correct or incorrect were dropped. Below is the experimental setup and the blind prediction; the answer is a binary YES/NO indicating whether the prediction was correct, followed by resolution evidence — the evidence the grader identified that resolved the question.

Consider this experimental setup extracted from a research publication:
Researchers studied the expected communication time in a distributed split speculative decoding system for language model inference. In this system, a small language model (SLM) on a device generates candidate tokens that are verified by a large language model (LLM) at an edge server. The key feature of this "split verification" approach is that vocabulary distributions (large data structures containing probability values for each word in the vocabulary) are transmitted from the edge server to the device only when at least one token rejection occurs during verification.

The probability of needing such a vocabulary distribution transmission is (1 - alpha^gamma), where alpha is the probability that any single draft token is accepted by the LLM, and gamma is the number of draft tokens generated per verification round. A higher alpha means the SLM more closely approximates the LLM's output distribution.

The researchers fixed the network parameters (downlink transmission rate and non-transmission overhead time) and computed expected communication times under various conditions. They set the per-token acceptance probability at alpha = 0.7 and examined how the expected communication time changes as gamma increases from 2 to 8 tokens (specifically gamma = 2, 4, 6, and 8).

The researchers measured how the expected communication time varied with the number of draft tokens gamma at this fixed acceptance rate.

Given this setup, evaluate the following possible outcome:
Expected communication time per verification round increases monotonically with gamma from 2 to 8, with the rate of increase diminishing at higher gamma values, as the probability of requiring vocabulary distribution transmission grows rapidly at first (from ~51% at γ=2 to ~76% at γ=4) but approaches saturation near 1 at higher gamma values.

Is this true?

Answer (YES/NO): YES